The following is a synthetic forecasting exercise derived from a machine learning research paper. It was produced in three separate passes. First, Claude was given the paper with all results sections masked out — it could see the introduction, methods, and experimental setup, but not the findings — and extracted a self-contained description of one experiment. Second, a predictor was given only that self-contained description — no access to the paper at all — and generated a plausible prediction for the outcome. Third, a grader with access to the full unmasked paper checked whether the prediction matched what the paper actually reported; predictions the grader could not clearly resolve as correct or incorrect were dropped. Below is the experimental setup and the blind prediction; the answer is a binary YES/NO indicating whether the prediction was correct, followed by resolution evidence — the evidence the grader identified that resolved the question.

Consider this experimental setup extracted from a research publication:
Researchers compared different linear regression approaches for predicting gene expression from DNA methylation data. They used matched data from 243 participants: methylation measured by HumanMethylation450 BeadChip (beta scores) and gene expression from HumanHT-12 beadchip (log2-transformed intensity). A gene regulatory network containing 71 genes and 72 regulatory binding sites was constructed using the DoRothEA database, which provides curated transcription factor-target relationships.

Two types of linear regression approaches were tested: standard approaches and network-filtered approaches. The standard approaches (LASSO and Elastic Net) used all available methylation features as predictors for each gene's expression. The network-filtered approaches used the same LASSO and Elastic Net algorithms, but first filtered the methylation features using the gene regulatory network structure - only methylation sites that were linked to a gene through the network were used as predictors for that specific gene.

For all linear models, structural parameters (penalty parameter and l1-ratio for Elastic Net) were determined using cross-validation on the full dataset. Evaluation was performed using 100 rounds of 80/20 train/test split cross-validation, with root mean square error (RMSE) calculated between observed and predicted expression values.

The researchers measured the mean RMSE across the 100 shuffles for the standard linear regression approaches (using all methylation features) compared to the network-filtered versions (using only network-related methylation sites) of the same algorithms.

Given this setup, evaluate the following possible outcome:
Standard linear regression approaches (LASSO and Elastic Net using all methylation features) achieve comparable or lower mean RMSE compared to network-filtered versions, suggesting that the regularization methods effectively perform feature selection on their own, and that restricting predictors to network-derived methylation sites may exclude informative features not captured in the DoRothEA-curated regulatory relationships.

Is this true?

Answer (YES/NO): NO